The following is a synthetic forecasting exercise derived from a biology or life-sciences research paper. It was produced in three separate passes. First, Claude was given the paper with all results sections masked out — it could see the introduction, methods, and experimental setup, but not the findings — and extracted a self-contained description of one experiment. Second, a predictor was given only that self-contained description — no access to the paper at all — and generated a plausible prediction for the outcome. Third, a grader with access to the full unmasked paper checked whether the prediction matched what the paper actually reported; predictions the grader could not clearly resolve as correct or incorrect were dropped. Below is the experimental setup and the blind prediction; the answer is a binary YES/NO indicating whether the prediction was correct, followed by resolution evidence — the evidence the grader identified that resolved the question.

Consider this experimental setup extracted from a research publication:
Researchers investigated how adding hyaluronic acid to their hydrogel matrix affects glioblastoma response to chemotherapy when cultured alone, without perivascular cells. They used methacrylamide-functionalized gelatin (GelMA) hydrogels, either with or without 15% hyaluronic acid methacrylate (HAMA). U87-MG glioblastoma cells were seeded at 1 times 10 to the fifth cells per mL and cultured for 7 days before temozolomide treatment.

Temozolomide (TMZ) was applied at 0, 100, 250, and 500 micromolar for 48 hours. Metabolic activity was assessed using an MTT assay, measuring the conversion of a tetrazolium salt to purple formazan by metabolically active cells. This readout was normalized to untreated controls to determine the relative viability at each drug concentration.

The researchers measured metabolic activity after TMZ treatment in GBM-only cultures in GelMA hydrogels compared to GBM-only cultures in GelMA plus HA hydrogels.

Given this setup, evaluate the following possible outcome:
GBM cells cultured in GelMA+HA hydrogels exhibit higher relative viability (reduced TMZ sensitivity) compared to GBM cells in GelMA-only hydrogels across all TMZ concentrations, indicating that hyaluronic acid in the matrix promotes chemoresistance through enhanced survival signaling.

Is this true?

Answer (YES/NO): NO